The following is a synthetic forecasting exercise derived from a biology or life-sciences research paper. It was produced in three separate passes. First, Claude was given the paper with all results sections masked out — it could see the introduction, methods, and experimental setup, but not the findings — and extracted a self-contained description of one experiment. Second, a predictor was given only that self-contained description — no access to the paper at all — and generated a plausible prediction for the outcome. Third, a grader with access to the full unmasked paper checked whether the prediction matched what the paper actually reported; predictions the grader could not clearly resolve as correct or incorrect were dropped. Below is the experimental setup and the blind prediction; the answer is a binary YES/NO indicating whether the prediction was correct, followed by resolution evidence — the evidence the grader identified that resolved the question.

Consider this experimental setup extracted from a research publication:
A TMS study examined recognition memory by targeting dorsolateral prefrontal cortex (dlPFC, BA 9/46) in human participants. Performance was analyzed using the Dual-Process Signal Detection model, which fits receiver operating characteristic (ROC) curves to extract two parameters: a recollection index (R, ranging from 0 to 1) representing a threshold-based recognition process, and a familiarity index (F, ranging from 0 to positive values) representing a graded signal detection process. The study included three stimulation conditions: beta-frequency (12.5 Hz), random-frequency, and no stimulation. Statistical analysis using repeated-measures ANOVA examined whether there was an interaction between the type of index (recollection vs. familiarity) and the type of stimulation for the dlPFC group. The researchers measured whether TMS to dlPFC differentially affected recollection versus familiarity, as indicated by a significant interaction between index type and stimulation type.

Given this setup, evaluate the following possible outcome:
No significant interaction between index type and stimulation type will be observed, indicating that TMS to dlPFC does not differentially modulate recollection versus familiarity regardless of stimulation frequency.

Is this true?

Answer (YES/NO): NO